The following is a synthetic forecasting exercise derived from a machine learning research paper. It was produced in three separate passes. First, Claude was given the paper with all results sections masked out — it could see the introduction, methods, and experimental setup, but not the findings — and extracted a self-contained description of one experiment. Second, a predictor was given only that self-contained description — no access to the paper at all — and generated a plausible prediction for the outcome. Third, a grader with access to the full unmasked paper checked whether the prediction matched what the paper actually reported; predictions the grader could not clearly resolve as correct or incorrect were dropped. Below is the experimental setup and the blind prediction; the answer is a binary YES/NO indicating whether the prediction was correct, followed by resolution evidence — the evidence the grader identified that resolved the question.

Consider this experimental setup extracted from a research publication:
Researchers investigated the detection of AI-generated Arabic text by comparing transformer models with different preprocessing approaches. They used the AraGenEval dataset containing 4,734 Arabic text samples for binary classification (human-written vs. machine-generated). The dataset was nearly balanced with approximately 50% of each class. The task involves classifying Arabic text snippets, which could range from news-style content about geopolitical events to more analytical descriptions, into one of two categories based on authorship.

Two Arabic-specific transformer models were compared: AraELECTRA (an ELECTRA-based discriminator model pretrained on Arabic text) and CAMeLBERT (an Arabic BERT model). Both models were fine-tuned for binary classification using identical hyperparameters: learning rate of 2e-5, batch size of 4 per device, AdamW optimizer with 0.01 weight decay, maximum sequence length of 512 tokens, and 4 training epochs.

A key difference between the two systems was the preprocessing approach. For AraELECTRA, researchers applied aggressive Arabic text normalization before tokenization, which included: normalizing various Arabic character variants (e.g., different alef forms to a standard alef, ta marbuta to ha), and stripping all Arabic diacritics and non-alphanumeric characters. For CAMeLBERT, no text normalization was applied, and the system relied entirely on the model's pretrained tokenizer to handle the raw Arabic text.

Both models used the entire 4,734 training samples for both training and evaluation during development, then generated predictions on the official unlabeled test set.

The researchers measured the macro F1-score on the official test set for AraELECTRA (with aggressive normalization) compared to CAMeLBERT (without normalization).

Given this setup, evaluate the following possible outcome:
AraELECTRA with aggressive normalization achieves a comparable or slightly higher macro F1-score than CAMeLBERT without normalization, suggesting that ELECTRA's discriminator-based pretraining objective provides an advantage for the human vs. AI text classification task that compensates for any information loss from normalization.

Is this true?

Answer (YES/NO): NO